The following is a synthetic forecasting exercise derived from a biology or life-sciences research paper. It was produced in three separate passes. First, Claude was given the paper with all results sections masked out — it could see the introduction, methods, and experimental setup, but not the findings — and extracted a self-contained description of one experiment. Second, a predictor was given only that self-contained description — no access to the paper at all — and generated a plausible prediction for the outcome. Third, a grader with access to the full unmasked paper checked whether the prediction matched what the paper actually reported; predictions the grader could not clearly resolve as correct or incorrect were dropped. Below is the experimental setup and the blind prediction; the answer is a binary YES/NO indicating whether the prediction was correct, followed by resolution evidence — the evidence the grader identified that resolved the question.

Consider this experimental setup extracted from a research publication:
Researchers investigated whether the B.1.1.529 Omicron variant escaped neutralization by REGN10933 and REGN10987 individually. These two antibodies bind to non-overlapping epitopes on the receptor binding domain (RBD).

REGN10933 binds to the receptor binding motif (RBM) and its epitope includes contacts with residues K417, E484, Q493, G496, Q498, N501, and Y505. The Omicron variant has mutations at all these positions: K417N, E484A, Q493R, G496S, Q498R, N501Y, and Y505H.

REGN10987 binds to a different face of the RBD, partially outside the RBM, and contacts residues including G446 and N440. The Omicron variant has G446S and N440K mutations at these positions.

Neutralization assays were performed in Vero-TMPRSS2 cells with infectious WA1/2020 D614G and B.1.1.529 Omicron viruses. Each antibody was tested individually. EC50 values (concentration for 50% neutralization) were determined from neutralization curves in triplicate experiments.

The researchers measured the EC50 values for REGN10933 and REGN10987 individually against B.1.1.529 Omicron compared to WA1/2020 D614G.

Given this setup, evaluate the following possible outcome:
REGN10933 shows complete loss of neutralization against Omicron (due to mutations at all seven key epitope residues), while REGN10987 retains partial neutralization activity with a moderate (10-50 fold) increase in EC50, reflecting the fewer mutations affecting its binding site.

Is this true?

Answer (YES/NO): NO